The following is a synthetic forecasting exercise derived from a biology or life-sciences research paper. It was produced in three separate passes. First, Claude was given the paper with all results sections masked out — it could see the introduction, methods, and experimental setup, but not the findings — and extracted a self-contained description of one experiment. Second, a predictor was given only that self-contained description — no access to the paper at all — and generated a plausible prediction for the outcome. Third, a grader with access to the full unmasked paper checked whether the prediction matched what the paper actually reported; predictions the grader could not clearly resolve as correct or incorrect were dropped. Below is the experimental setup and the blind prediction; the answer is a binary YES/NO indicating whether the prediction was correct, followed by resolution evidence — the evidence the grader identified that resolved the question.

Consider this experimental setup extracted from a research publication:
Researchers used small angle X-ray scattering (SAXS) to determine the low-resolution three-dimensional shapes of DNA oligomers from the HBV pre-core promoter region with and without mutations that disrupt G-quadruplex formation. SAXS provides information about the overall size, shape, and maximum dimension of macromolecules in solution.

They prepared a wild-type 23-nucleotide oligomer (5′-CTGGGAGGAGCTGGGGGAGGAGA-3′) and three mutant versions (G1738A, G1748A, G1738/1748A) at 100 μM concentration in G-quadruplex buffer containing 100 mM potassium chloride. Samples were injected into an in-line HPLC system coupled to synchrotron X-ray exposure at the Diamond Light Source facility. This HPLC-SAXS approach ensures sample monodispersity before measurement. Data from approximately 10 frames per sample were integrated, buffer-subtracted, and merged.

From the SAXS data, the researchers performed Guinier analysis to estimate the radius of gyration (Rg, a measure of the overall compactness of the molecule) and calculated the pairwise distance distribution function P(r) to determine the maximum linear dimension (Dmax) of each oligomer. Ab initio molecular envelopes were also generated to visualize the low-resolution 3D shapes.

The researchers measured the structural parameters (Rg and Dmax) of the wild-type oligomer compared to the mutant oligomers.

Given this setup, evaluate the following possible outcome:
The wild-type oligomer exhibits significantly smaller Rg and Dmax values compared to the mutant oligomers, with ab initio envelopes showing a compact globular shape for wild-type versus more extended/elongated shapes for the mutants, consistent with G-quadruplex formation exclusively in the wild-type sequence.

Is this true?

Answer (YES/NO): NO